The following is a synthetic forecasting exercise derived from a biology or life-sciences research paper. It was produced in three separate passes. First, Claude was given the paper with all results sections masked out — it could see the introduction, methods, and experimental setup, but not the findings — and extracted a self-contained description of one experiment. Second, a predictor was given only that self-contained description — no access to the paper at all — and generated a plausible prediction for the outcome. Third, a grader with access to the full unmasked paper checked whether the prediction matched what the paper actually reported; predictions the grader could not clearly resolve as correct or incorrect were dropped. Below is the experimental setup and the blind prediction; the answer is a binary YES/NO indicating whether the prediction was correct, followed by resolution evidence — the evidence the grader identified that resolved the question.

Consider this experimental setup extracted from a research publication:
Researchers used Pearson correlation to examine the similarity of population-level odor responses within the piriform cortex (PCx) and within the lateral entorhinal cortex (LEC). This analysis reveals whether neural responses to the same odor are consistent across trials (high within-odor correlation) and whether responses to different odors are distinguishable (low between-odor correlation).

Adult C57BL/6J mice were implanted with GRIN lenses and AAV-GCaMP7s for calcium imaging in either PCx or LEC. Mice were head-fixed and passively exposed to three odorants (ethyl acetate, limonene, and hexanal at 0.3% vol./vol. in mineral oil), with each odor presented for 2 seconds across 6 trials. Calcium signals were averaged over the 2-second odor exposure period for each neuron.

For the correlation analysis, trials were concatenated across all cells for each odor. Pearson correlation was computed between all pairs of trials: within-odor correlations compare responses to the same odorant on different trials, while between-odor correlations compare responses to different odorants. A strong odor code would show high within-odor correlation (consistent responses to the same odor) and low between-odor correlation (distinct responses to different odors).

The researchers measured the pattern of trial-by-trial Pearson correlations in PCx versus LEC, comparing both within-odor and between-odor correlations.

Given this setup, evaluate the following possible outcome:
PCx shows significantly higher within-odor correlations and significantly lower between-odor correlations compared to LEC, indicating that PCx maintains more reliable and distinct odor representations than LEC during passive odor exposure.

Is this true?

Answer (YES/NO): NO